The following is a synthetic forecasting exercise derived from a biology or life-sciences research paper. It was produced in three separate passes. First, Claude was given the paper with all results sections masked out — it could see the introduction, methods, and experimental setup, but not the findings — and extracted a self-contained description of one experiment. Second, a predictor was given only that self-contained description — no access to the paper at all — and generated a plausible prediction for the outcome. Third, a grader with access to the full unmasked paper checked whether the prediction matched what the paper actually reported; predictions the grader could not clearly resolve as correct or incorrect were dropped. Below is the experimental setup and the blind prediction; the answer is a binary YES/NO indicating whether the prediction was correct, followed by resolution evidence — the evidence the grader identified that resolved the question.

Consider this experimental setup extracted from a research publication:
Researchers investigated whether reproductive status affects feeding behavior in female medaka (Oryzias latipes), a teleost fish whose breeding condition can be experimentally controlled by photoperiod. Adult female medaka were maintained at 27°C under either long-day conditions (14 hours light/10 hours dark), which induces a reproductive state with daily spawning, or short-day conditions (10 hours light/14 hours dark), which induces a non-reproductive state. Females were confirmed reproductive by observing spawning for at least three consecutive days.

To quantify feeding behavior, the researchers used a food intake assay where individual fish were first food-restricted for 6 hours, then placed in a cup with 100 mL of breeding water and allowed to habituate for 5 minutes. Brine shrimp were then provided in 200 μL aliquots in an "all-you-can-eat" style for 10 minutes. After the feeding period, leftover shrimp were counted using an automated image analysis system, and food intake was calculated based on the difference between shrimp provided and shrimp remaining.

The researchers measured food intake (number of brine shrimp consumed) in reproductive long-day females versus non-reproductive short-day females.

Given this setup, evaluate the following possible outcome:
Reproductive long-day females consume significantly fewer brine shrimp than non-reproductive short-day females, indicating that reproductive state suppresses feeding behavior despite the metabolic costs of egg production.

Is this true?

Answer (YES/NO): NO